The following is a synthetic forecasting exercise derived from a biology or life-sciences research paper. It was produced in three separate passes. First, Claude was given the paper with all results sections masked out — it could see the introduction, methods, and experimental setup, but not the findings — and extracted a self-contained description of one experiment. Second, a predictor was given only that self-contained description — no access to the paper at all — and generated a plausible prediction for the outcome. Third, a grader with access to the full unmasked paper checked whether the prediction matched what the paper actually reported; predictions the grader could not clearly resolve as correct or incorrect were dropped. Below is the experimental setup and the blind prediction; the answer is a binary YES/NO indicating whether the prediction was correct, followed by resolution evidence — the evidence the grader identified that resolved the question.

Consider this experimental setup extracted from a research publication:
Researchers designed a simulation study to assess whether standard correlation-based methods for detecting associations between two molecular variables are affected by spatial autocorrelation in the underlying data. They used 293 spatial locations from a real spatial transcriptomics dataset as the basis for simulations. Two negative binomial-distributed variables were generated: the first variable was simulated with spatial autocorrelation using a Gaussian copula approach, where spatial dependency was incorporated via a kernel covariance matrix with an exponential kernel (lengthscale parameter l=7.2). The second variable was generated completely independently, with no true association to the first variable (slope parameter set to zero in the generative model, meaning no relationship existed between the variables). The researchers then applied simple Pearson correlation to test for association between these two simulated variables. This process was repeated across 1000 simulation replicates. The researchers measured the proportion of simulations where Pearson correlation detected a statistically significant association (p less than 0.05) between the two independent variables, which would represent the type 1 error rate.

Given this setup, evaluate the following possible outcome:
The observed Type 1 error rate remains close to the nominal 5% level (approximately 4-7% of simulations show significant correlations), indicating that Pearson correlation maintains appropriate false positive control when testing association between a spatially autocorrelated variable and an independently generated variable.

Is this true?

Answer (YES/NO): NO